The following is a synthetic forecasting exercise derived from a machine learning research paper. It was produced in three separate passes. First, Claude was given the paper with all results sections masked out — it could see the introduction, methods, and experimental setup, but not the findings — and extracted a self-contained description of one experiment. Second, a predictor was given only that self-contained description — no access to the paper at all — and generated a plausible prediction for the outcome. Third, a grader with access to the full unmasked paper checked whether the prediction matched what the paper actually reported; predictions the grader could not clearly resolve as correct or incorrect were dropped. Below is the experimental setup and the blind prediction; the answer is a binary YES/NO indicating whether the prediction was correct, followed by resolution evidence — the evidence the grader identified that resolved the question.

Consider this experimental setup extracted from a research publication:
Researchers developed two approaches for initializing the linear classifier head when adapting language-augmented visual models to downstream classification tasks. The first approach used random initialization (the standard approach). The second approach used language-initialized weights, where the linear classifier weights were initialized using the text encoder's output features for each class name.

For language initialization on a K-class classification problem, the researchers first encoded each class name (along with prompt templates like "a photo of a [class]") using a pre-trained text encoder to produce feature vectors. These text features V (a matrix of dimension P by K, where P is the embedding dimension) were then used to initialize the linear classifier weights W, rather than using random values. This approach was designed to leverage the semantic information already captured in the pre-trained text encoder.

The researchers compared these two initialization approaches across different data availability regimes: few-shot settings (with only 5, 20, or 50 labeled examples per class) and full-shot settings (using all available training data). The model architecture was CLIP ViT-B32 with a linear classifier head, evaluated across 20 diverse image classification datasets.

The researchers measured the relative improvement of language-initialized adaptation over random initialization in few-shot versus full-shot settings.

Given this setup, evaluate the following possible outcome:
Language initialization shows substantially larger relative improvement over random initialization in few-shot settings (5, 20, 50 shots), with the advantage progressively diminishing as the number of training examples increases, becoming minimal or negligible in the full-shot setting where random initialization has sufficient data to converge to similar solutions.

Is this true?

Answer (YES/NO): YES